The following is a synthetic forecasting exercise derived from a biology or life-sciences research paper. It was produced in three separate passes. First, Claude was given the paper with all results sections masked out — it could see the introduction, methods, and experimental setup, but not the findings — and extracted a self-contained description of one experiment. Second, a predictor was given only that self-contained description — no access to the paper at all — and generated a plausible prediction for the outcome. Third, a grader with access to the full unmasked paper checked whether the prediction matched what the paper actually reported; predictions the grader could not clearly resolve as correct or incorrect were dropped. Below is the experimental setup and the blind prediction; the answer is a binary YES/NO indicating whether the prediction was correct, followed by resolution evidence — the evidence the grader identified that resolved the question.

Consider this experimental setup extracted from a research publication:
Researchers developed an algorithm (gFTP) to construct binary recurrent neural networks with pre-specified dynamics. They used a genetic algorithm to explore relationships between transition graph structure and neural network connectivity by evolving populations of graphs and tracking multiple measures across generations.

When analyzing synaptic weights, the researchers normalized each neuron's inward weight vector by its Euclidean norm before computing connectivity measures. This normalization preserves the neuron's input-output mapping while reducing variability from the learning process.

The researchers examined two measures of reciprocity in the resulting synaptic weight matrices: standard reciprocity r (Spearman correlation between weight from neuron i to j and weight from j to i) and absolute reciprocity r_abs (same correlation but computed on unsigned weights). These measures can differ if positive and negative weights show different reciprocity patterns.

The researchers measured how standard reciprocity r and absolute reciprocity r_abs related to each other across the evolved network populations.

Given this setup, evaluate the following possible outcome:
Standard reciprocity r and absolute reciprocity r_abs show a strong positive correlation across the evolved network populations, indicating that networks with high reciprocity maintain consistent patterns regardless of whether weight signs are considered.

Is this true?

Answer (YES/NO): YES